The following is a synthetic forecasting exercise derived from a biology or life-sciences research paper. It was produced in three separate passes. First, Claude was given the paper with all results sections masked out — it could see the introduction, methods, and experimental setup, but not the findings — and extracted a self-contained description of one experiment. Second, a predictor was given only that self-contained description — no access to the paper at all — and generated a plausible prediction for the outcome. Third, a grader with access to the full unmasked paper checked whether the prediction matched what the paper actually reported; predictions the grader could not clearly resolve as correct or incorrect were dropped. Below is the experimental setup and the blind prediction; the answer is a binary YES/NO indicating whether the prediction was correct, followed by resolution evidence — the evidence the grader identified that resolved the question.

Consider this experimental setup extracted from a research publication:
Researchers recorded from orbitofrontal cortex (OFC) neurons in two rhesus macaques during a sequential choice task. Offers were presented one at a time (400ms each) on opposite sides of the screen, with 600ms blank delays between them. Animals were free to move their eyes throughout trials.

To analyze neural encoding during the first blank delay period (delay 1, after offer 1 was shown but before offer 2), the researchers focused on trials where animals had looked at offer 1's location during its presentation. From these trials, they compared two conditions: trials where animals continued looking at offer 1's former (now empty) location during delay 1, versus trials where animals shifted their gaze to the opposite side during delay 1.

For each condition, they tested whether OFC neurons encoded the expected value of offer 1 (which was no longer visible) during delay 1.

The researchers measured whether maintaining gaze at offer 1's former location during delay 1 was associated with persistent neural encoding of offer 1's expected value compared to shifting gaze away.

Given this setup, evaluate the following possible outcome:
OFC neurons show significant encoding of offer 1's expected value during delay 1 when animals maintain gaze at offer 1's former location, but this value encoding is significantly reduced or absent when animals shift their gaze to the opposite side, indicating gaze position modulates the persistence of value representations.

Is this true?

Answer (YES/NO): YES